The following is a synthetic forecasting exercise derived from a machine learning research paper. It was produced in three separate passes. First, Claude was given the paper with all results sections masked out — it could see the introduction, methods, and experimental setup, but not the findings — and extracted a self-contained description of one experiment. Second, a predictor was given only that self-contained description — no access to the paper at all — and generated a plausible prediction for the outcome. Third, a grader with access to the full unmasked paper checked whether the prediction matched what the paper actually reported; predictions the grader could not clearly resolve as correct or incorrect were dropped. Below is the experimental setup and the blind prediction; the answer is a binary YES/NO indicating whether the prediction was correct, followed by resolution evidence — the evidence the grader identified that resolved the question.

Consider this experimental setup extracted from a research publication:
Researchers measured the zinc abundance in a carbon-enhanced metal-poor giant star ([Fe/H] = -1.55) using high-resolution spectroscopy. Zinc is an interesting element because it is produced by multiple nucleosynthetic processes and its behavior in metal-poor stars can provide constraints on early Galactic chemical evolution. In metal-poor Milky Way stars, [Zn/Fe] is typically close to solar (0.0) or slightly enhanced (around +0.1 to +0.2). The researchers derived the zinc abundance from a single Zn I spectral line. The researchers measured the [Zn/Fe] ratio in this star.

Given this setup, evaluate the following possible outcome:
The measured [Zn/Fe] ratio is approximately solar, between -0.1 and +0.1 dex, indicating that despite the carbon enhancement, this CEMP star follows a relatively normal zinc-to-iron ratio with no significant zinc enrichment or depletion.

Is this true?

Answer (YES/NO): NO